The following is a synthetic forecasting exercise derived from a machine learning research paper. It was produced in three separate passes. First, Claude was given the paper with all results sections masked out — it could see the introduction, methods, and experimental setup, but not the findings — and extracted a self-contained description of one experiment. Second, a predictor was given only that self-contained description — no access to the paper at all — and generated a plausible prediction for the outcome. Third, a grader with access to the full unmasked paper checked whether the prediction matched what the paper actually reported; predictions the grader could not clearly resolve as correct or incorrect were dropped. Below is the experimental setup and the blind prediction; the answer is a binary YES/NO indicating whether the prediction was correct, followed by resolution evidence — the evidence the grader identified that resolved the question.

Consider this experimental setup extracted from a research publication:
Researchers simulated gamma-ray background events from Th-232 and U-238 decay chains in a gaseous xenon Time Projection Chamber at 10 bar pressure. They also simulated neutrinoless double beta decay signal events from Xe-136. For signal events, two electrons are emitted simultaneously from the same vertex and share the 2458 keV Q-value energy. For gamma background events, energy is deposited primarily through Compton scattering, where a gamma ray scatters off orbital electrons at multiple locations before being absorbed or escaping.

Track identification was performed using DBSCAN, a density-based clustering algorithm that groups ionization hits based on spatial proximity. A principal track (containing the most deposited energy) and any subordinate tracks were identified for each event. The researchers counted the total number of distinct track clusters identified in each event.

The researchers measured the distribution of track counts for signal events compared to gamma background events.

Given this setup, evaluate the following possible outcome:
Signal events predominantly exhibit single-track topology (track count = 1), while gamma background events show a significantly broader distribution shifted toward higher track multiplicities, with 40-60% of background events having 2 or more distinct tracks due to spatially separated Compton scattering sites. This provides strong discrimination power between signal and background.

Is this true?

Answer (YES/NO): NO